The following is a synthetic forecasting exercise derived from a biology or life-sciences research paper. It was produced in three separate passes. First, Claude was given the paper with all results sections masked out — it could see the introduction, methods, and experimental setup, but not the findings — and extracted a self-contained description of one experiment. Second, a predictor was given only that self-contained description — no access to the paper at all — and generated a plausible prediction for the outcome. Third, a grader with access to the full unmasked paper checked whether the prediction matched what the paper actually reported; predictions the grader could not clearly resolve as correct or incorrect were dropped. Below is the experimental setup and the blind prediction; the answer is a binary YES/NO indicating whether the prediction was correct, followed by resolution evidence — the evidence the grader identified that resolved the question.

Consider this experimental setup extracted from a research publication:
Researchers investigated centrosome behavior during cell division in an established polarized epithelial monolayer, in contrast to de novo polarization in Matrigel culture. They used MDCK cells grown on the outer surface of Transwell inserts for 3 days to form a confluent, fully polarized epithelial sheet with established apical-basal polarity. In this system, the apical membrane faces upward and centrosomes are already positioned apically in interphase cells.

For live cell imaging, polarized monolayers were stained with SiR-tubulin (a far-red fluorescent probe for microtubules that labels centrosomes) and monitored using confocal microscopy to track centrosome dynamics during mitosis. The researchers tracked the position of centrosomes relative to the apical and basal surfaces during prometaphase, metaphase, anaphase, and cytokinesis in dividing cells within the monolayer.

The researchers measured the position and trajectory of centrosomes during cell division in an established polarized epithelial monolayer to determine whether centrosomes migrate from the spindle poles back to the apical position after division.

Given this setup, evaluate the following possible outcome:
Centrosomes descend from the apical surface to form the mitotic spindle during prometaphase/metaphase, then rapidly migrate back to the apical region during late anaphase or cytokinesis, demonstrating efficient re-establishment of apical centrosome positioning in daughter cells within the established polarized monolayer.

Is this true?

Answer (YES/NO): YES